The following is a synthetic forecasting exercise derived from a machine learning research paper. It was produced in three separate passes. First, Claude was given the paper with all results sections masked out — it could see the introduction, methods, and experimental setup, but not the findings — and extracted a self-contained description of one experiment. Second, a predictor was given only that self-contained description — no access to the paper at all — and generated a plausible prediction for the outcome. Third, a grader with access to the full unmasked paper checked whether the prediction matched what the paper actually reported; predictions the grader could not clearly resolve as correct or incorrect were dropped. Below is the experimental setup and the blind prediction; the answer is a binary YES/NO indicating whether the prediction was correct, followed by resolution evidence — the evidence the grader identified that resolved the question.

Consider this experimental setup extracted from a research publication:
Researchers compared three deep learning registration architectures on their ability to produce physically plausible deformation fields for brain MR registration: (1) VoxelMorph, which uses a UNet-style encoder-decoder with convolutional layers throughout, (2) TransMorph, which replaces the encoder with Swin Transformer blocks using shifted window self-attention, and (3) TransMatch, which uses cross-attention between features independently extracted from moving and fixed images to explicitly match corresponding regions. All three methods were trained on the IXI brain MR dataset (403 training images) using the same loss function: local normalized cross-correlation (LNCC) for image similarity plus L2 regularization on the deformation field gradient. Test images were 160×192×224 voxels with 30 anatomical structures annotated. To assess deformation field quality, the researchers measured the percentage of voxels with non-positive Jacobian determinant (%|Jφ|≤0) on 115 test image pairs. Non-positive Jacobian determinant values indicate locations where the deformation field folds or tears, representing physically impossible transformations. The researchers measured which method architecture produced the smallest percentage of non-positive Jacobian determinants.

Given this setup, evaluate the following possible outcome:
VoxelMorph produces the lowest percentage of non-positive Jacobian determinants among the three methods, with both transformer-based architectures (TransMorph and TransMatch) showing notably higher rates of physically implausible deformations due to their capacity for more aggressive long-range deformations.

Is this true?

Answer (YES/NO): NO